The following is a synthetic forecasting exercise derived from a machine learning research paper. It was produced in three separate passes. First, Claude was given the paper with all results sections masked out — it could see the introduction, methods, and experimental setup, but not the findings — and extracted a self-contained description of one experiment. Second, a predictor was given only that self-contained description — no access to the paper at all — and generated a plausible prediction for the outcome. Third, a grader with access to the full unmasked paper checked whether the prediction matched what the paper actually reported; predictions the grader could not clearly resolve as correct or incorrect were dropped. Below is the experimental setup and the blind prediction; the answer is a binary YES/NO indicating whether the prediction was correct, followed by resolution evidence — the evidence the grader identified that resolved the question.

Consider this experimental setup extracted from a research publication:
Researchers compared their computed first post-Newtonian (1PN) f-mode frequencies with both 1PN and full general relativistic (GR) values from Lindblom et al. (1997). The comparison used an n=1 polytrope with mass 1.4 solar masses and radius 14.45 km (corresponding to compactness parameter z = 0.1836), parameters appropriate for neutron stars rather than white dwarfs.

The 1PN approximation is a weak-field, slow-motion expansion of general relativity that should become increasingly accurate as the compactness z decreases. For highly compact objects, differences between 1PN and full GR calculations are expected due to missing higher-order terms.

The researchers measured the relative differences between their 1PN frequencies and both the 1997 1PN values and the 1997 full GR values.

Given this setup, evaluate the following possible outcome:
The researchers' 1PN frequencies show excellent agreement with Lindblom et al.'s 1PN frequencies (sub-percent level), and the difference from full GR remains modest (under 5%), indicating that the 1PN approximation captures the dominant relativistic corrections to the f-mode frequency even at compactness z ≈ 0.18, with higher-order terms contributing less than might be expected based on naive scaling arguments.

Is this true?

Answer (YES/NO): NO